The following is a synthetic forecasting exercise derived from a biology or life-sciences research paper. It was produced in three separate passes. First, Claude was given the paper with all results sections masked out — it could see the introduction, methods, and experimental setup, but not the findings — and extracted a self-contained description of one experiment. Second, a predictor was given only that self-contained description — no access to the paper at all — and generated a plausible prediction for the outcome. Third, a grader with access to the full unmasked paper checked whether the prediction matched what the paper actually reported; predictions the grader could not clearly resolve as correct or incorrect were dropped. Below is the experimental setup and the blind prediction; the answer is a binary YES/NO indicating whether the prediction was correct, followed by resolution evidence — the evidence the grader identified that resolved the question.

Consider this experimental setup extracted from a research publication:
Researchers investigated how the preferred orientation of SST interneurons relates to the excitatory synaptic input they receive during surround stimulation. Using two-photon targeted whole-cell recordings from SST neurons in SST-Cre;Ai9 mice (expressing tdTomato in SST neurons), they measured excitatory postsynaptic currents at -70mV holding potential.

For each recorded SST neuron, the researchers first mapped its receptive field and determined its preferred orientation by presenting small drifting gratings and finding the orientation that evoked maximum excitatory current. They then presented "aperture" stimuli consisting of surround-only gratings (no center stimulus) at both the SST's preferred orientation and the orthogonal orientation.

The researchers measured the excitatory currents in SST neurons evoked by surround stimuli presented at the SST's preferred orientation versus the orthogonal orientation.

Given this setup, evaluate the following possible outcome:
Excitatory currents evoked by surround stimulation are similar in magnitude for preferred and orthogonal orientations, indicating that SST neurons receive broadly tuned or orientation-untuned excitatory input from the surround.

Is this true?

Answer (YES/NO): NO